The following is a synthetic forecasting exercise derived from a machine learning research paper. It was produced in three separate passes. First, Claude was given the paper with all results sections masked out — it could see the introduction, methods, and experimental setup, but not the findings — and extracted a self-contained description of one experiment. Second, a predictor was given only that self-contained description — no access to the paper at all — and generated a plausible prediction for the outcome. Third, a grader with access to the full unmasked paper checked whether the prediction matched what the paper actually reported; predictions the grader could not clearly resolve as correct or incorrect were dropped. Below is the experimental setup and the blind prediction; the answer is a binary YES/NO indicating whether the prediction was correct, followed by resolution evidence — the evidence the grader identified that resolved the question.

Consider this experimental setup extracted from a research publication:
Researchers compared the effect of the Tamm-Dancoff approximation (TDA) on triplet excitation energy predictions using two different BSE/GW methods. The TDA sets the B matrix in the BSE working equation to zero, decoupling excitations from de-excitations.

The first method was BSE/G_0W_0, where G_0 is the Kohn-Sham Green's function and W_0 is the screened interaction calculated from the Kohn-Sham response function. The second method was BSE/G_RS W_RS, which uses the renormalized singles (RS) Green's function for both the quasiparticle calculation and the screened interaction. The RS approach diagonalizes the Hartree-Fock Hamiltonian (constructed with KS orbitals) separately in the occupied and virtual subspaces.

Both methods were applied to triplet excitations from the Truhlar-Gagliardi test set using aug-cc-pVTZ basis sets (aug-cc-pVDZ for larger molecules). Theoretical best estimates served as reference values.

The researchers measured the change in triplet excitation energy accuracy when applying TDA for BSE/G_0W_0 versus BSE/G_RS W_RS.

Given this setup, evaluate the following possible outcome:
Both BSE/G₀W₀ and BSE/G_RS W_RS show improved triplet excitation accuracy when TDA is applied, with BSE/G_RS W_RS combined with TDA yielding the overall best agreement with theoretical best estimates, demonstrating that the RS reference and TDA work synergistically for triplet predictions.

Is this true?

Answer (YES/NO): NO